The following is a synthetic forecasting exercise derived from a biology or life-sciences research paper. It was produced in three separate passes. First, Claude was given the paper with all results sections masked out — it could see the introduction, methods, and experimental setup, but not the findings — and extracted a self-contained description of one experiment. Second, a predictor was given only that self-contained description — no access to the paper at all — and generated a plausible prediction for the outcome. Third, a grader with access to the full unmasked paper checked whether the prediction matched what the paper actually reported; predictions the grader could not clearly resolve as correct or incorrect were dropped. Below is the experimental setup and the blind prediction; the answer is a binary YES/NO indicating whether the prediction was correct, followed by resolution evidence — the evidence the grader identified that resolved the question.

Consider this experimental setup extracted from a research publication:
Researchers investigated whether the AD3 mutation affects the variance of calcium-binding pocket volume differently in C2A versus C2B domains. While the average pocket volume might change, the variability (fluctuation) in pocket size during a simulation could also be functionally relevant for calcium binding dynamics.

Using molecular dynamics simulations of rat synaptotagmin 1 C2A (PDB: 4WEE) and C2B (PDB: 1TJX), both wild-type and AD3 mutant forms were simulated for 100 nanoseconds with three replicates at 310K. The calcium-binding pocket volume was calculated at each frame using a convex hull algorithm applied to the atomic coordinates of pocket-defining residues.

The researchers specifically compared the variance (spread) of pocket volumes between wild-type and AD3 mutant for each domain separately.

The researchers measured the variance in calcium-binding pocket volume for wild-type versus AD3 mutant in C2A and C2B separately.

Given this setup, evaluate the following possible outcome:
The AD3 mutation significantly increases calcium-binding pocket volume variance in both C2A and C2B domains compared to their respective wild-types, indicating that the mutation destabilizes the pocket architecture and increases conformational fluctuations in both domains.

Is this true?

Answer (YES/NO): YES